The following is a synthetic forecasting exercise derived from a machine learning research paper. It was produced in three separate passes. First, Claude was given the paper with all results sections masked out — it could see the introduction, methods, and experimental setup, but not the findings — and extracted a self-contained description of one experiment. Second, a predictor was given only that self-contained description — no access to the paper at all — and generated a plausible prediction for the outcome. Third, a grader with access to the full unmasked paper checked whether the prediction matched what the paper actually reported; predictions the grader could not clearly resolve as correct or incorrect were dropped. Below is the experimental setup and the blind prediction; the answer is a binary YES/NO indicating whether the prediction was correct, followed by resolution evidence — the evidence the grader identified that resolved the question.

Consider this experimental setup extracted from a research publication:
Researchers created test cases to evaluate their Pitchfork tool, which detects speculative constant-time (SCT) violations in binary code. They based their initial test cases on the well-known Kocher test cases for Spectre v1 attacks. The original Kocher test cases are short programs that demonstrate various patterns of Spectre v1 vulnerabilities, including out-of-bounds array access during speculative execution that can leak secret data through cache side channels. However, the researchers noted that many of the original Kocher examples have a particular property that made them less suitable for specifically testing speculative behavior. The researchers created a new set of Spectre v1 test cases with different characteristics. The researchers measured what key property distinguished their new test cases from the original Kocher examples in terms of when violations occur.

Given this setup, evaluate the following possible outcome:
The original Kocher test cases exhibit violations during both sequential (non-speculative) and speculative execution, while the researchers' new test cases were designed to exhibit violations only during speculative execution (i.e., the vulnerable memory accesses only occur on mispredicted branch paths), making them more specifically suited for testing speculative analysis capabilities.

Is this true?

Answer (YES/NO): YES